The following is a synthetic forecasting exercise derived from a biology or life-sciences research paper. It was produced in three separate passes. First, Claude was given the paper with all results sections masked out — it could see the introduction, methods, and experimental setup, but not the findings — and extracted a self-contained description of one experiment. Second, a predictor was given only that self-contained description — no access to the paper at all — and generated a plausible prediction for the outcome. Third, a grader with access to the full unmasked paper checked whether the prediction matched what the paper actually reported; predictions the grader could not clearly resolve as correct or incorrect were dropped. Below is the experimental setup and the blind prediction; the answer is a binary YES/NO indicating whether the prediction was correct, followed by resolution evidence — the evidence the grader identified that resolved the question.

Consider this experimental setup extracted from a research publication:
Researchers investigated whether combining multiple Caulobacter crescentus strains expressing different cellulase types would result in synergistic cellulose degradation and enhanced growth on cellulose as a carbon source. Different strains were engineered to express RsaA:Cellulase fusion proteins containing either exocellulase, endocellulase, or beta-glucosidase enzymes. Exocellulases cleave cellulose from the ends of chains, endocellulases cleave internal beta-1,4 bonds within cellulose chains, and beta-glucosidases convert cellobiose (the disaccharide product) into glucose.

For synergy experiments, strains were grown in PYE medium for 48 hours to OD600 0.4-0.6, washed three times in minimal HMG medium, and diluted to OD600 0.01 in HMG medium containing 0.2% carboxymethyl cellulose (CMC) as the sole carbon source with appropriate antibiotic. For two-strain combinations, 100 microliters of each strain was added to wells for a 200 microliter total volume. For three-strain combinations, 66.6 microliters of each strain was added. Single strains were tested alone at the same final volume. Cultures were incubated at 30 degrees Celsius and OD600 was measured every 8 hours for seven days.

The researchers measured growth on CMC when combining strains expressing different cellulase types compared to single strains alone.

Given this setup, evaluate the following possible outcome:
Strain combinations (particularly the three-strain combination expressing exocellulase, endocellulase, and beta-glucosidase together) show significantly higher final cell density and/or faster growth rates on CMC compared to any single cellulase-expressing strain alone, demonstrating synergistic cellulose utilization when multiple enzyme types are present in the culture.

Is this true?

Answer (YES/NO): NO